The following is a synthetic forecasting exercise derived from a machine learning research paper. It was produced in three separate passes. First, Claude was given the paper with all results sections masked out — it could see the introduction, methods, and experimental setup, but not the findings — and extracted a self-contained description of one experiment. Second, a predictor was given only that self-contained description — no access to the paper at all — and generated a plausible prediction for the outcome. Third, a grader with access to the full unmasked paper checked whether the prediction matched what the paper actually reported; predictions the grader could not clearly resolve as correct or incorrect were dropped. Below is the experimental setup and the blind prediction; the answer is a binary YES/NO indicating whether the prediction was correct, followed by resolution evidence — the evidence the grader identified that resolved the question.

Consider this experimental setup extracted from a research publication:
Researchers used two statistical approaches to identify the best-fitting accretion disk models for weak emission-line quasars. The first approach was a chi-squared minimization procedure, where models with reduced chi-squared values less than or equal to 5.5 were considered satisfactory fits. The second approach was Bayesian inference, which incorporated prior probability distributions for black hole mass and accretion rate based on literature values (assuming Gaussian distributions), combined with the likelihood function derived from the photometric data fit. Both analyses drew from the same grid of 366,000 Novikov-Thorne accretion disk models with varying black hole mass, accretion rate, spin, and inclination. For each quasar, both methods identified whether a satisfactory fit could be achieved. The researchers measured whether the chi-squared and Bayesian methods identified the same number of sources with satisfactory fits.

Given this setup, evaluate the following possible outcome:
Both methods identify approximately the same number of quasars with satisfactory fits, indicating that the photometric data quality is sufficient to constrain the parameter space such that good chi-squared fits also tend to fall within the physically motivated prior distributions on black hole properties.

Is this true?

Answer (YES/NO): YES